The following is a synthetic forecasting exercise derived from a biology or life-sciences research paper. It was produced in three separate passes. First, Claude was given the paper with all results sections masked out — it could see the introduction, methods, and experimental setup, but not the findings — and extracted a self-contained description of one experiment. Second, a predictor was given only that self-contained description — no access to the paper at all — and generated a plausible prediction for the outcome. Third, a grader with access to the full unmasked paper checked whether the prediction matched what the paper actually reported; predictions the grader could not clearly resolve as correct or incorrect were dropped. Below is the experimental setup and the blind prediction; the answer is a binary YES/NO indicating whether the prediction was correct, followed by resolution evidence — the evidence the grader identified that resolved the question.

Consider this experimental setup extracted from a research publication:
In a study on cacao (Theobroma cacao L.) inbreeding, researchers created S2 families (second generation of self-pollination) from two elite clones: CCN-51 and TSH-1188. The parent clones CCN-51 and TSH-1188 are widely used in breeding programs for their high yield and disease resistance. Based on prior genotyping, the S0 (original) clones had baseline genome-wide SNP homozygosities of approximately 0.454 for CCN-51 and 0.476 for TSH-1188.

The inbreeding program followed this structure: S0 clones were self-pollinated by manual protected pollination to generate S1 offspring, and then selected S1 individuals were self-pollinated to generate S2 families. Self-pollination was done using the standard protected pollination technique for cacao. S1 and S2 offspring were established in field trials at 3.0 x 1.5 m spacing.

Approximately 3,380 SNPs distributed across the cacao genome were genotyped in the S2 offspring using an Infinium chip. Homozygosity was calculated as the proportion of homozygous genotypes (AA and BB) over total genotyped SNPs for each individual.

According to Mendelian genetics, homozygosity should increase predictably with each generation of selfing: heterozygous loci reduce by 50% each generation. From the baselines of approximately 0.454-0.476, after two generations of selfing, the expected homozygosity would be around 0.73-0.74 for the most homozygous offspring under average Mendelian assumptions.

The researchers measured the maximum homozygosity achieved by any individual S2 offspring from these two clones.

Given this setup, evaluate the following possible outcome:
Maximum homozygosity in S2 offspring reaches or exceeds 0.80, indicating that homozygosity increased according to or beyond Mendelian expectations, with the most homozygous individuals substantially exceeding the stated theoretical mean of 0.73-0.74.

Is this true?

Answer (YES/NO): YES